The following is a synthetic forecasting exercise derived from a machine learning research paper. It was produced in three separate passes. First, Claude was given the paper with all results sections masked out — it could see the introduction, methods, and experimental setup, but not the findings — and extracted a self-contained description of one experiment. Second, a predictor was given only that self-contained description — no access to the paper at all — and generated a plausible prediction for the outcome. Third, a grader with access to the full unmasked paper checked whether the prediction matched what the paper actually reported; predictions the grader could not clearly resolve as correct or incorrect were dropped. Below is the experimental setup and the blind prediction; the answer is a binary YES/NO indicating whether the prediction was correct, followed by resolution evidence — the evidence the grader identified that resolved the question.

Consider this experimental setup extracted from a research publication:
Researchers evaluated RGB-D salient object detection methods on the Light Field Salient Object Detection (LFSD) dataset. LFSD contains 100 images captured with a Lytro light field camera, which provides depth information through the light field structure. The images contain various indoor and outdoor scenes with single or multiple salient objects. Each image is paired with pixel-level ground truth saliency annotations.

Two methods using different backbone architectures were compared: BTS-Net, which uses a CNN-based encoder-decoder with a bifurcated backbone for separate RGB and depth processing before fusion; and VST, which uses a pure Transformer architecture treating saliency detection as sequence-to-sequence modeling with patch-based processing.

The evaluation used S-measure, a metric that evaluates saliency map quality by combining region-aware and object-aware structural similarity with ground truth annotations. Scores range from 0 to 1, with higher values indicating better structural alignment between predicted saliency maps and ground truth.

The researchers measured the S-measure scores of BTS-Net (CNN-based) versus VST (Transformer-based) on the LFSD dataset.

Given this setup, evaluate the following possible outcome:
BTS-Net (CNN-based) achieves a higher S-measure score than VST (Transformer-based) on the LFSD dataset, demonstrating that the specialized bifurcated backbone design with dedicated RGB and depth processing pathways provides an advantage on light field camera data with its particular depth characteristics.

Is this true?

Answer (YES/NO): NO